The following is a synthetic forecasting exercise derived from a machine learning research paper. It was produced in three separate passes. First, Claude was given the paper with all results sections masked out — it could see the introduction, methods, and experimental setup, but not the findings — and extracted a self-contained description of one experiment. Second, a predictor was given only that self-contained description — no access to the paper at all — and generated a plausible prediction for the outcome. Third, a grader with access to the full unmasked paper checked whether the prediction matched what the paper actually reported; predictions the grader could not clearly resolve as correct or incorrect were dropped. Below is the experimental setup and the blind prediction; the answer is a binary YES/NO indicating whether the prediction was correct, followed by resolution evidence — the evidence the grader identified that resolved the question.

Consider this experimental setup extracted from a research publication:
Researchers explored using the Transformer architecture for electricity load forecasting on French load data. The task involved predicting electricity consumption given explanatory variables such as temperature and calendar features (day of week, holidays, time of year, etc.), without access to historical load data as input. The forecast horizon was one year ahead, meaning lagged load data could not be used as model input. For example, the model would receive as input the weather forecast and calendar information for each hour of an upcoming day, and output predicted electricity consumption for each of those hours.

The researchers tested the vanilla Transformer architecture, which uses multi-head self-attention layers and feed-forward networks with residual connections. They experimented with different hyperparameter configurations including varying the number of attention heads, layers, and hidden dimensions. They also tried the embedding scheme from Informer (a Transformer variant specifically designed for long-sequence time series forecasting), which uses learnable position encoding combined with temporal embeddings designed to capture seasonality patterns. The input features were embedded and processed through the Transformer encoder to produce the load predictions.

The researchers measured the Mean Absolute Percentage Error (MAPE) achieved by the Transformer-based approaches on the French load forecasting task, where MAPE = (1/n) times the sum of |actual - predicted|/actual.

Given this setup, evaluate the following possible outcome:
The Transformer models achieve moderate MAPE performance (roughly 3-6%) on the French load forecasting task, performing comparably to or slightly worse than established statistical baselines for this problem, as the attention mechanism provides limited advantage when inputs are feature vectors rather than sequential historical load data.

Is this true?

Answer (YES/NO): NO